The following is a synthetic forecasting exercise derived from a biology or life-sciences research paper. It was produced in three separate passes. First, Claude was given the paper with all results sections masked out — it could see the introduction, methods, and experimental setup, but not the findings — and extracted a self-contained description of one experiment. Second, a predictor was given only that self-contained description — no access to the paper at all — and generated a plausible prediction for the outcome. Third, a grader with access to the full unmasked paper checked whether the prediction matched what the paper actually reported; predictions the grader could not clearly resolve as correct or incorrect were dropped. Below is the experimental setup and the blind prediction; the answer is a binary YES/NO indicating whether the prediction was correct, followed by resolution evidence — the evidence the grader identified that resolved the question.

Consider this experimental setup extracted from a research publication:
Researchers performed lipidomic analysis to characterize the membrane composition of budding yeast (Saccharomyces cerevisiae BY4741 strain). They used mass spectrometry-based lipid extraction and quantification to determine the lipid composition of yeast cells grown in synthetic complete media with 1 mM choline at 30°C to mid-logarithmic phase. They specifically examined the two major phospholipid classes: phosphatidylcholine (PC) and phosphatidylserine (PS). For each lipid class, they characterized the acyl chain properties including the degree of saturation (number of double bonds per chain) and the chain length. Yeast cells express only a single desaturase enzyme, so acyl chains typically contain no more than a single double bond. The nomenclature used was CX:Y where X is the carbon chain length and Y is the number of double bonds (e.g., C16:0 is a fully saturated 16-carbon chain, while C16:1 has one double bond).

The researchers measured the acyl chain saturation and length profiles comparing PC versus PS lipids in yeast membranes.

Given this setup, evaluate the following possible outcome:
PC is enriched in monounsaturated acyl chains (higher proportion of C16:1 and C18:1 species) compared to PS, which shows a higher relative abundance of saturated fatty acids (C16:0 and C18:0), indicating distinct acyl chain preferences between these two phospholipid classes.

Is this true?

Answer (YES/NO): YES